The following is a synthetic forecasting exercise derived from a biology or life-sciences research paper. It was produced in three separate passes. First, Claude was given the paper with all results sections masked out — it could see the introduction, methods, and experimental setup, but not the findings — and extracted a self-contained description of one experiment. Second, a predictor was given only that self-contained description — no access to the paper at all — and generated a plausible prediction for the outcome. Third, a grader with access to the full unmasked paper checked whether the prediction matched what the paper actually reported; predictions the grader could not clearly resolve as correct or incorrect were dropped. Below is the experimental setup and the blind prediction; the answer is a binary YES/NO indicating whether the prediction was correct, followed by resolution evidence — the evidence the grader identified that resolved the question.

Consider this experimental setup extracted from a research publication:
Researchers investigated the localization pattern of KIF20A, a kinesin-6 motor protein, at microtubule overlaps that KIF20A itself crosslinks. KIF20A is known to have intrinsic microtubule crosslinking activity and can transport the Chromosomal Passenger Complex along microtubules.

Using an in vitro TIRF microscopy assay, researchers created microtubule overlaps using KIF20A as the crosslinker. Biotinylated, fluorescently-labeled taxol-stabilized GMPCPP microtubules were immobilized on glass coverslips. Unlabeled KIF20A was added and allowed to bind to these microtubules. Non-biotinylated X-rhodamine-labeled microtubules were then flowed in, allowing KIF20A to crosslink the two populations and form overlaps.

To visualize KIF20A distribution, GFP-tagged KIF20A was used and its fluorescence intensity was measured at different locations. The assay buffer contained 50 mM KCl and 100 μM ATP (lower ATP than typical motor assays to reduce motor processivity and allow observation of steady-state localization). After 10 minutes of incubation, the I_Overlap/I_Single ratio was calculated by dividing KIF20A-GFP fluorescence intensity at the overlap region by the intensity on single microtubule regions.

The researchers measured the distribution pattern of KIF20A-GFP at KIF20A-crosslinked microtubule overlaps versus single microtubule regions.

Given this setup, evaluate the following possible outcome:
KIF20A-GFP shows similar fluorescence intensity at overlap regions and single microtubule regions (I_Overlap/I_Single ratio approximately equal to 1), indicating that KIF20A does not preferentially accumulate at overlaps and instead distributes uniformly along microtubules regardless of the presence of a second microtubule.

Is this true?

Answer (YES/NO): NO